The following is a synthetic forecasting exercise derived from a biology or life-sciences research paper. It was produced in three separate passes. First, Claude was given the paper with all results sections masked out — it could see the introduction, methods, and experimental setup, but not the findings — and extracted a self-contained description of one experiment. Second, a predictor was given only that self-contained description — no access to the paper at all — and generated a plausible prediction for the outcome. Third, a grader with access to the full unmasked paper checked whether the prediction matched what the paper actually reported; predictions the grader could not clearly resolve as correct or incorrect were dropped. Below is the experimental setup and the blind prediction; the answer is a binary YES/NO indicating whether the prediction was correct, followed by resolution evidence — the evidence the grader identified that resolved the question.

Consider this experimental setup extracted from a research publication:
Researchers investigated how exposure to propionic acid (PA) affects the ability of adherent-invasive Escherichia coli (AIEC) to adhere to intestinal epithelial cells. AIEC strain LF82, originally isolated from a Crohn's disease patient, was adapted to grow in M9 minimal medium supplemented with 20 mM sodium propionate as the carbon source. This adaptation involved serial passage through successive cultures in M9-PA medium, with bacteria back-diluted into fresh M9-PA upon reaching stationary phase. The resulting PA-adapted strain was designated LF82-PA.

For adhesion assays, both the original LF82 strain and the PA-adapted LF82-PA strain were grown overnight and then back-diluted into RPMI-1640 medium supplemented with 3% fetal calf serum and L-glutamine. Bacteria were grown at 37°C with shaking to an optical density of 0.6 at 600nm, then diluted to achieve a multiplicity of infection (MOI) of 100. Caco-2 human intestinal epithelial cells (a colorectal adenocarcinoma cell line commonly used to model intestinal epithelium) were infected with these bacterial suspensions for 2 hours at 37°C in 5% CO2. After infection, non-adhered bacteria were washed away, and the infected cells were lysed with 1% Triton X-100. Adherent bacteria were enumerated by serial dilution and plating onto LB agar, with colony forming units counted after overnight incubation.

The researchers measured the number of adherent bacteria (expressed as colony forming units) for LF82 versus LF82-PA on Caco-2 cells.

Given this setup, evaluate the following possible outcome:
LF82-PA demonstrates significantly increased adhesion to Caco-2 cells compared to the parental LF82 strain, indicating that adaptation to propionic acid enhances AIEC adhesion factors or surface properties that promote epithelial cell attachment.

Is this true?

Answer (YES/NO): YES